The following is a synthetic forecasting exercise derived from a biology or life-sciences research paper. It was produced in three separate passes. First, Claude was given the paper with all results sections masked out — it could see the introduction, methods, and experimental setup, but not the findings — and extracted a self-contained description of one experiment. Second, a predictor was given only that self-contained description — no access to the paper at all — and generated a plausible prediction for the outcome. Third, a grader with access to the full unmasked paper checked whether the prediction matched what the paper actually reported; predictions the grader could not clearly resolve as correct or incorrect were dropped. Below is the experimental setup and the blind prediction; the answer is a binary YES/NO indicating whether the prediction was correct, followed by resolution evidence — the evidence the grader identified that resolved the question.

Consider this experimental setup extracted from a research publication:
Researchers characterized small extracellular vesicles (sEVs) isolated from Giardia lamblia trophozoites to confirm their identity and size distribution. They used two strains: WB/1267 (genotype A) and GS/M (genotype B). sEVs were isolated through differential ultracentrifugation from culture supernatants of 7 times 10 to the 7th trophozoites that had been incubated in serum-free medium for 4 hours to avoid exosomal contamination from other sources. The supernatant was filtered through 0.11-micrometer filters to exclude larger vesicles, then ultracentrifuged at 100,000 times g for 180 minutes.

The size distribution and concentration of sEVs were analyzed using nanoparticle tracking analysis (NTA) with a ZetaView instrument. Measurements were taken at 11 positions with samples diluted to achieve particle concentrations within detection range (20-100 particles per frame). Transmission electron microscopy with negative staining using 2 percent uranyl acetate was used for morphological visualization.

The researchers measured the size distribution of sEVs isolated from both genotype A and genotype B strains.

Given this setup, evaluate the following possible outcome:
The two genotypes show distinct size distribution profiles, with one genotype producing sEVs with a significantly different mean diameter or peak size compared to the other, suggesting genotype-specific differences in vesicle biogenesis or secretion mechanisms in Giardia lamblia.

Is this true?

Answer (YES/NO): NO